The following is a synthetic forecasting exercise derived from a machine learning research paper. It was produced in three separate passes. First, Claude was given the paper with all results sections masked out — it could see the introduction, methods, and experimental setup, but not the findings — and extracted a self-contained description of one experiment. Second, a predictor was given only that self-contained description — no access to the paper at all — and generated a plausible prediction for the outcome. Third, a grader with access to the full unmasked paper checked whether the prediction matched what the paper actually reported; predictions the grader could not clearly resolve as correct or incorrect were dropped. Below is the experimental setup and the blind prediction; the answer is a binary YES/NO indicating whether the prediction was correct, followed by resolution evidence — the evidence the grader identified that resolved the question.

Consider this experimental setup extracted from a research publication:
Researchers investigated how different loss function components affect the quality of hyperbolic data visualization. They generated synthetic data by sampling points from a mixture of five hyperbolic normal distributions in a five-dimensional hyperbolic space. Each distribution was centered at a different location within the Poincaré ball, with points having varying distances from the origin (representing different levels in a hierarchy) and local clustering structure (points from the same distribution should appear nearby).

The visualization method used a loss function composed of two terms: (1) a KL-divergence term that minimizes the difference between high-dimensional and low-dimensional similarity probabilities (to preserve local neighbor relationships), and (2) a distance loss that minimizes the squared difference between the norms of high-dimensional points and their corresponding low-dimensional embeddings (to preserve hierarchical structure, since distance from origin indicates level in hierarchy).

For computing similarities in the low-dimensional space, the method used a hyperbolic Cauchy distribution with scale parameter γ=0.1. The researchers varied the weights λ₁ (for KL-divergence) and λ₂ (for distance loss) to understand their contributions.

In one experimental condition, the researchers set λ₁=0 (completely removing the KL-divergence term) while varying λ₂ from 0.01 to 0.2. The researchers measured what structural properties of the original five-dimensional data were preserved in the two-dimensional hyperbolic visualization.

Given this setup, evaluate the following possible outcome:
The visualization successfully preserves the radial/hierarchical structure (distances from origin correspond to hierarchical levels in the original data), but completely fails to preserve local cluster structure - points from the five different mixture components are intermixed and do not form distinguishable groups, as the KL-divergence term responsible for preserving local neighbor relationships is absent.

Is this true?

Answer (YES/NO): YES